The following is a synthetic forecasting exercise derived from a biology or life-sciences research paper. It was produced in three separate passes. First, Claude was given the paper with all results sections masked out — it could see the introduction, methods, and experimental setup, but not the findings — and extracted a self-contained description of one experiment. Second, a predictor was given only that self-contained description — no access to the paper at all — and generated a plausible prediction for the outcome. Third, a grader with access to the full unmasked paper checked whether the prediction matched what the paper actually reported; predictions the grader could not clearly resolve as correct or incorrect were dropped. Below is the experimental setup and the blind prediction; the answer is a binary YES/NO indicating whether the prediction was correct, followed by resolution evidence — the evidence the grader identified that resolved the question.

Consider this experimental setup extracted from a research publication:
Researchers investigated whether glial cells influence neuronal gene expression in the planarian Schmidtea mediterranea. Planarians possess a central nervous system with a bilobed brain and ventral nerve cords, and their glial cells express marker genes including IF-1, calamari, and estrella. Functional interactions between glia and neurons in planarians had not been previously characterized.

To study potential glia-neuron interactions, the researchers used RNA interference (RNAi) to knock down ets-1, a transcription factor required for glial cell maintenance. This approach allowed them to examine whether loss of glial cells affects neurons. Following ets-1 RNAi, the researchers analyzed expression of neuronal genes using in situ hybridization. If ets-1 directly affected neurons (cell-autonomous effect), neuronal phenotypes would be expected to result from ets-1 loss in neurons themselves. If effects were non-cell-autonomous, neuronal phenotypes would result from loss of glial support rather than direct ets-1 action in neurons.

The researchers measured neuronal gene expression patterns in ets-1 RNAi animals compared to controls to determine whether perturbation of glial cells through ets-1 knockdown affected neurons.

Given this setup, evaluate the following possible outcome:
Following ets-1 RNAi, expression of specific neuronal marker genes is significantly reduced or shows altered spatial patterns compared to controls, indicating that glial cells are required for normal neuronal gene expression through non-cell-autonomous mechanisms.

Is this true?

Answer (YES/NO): YES